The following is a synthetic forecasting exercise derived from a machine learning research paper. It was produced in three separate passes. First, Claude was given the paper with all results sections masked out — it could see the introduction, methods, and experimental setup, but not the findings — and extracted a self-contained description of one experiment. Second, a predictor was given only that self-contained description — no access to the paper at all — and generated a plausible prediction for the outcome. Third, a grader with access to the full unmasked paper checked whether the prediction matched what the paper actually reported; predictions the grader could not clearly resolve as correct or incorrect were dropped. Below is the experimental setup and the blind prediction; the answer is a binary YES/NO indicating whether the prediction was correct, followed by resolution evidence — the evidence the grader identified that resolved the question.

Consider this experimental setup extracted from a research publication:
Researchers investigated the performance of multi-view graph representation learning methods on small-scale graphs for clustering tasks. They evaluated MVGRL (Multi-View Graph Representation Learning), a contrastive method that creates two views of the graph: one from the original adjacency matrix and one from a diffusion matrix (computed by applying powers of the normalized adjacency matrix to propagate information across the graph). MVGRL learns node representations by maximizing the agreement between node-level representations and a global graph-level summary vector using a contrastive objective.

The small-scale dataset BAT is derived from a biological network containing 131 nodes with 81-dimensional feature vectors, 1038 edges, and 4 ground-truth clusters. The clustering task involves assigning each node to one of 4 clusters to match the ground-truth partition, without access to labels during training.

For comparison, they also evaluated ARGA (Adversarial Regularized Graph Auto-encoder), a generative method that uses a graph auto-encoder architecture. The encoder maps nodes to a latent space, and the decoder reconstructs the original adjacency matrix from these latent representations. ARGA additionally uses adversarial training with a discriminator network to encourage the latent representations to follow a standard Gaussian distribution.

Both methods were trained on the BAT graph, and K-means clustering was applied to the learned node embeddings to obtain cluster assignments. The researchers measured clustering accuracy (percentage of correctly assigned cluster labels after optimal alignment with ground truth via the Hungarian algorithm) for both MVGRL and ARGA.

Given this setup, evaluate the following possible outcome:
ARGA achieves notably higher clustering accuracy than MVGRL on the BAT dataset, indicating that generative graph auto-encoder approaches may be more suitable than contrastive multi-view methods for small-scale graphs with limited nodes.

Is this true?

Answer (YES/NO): YES